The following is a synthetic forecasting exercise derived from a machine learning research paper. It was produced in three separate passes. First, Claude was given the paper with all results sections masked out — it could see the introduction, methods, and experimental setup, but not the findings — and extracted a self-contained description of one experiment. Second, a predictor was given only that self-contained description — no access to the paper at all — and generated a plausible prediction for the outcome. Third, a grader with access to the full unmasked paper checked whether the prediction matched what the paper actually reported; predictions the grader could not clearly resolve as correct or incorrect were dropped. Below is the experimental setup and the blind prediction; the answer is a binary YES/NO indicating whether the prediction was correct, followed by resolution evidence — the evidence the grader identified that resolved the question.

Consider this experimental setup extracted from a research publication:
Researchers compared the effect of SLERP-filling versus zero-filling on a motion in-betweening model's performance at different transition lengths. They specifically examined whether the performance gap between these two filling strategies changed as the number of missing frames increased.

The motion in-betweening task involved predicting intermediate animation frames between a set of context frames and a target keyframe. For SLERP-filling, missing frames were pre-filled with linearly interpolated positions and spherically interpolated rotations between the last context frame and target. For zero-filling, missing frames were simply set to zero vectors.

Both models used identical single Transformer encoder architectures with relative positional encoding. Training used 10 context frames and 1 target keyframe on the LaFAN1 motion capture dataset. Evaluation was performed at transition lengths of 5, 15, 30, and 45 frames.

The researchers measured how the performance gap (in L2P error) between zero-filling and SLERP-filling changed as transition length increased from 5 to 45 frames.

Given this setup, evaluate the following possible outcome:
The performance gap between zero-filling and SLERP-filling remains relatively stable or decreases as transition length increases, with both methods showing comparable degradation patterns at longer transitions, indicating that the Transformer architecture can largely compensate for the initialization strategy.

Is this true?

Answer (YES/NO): NO